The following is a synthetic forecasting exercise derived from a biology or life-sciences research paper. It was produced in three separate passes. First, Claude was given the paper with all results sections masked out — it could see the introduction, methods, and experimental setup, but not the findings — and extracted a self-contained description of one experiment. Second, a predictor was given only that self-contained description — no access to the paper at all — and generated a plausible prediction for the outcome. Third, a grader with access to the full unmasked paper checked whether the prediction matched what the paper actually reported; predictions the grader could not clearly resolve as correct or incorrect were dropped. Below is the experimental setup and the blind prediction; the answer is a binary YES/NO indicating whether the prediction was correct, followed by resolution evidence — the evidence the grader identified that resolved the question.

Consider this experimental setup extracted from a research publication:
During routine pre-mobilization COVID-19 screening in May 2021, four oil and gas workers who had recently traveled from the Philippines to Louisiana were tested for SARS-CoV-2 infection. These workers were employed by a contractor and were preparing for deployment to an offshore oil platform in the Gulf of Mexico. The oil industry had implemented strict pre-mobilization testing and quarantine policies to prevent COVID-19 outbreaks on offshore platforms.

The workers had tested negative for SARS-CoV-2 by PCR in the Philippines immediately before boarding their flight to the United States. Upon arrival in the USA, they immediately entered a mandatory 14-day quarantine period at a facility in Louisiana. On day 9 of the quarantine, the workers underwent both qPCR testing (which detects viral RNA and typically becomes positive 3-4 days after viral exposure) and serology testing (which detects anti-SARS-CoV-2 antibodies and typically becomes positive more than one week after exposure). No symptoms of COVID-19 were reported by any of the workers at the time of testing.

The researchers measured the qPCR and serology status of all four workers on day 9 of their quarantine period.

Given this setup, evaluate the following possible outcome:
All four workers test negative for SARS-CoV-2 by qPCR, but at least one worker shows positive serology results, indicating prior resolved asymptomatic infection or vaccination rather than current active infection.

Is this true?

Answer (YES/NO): NO